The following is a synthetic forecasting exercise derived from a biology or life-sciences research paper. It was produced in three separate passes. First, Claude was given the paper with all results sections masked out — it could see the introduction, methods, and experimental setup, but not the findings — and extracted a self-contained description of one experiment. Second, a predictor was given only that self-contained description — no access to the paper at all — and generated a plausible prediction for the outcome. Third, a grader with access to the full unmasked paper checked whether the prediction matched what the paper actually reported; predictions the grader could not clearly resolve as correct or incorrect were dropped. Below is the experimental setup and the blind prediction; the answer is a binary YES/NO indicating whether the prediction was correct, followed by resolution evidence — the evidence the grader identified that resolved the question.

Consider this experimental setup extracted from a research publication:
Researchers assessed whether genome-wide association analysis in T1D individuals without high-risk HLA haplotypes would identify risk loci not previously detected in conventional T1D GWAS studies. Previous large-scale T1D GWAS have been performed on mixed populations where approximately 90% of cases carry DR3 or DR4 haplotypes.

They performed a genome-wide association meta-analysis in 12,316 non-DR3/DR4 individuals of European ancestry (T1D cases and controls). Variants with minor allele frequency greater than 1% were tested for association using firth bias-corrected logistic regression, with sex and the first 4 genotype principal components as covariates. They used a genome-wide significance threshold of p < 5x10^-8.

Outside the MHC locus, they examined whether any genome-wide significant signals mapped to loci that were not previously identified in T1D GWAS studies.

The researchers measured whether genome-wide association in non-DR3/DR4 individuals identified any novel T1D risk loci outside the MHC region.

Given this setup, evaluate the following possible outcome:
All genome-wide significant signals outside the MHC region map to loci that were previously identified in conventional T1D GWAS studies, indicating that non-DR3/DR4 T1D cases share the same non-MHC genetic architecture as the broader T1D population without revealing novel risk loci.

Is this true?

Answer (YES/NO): NO